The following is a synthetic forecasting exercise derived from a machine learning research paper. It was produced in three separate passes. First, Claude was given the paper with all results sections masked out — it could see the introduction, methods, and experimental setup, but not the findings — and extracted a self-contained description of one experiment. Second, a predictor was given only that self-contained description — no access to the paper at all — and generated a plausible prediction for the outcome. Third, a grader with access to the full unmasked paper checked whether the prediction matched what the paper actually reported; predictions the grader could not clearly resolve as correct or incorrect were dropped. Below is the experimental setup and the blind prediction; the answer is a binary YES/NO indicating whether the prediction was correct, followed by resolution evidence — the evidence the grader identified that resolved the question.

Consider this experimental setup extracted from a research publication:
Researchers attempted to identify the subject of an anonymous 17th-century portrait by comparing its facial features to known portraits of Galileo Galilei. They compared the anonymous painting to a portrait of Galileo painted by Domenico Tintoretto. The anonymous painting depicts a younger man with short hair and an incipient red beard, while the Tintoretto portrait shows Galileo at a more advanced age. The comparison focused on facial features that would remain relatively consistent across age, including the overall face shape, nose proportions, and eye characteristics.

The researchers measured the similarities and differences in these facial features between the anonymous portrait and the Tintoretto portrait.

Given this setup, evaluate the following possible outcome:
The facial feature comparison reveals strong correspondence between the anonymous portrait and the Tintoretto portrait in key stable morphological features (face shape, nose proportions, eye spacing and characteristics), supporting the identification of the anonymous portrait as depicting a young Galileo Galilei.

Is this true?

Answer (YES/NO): NO